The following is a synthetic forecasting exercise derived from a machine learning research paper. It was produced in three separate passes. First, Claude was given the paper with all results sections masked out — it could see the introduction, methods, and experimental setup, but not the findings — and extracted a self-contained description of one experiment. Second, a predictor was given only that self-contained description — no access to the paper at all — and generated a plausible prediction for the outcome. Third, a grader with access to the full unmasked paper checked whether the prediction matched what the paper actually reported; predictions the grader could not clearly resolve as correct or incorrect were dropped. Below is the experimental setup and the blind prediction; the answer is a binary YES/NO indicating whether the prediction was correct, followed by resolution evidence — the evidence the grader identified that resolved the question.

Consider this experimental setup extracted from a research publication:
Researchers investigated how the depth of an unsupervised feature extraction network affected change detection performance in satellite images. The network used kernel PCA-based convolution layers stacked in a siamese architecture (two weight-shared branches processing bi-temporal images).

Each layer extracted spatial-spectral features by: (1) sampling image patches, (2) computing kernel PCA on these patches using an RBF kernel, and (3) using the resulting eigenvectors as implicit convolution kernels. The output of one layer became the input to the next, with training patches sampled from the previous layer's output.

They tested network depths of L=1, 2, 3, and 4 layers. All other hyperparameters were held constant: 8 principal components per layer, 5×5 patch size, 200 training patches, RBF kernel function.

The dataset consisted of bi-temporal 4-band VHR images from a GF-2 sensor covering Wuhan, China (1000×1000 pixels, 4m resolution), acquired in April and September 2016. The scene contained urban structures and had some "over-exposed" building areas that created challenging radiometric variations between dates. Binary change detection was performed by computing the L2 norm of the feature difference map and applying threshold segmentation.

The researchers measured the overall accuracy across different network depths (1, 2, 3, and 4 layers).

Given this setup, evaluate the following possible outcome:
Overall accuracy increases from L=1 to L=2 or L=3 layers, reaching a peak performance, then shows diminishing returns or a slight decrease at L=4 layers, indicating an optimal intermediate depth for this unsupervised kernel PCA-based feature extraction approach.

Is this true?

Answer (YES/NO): NO